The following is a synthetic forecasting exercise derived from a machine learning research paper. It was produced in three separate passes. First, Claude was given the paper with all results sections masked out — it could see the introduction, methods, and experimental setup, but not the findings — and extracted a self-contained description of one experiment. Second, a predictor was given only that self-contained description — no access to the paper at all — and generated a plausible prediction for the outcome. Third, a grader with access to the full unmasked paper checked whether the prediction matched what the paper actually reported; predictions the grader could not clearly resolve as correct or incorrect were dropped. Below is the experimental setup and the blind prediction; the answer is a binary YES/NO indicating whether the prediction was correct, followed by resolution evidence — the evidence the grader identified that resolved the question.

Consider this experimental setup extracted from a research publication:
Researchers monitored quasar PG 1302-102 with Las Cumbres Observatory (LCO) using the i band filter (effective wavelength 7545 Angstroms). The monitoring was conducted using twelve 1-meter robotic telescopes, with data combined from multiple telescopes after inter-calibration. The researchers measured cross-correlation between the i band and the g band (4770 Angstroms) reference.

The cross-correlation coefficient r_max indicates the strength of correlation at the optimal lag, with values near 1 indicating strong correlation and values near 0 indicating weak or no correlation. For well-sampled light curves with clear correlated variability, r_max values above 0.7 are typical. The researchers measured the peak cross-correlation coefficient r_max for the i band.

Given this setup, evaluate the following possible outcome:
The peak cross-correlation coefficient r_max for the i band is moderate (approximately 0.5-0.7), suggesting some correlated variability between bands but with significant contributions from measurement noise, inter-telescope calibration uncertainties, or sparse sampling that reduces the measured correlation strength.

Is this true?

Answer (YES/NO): YES